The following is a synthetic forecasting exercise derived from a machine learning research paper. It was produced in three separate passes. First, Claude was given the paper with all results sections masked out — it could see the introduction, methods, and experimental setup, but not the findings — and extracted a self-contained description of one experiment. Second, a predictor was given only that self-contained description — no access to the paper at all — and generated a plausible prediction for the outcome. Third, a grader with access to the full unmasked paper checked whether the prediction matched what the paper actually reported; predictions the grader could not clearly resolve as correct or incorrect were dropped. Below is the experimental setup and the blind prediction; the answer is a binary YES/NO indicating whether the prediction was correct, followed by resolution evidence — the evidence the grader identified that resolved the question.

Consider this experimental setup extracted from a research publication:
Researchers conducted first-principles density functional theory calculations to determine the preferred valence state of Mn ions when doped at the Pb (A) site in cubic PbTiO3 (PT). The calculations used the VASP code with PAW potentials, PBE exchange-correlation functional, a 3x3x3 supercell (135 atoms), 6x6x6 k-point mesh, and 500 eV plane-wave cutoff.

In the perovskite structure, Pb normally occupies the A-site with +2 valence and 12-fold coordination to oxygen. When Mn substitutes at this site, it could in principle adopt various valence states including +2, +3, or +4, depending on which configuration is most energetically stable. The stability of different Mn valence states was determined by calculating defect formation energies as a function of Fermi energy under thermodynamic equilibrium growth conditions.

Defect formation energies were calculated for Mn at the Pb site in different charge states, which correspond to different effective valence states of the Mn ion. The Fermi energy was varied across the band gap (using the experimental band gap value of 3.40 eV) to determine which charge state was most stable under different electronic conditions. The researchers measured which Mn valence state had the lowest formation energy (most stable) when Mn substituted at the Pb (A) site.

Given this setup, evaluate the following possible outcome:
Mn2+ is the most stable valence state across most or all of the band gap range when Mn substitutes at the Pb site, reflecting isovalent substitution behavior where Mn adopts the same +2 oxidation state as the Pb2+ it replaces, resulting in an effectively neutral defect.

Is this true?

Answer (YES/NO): NO